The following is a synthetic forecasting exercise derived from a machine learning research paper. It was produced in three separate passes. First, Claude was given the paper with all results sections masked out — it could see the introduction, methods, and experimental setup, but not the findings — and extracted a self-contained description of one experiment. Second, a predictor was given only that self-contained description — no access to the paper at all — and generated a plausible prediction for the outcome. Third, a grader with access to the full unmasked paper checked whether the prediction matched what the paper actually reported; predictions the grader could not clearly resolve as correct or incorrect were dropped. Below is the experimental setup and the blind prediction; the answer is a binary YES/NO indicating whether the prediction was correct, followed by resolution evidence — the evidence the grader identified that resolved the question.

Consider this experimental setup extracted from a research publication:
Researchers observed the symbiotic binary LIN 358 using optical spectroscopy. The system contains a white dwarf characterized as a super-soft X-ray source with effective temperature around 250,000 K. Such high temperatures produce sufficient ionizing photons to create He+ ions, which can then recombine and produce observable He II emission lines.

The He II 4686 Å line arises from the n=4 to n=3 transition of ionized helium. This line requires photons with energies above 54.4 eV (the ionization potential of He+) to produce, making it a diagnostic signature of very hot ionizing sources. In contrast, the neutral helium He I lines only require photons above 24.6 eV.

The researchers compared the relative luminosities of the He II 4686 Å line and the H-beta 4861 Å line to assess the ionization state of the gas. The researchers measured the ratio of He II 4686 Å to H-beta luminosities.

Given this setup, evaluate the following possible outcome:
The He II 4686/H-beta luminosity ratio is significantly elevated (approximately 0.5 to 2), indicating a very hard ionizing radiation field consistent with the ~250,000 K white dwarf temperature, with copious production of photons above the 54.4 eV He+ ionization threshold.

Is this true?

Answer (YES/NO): YES